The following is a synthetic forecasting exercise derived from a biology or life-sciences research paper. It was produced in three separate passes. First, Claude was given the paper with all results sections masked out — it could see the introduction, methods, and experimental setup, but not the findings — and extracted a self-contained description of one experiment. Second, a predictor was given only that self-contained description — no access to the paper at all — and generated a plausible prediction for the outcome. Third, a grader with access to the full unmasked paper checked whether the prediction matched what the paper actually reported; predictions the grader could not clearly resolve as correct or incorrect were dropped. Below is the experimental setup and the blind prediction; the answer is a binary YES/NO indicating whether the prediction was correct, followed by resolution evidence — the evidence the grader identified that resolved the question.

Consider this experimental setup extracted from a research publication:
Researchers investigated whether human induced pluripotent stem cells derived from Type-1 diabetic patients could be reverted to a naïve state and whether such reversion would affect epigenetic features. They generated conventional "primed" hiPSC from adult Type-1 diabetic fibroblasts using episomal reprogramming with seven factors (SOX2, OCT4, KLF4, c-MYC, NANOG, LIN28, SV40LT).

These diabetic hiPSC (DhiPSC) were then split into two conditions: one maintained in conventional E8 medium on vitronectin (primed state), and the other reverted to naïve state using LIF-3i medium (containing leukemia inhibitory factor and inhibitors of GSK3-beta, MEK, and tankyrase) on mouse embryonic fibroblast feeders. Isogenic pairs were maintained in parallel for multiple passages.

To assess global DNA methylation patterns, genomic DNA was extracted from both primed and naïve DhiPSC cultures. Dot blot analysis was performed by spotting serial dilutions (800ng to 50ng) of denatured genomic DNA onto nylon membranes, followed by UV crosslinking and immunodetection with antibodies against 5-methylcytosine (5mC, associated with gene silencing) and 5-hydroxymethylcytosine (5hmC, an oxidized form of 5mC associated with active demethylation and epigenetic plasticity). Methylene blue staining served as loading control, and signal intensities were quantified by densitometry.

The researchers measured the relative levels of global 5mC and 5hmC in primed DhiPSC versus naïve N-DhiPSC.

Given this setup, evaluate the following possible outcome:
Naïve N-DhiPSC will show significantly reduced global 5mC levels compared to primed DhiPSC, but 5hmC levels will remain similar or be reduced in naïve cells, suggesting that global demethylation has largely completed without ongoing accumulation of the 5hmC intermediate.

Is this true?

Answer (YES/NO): NO